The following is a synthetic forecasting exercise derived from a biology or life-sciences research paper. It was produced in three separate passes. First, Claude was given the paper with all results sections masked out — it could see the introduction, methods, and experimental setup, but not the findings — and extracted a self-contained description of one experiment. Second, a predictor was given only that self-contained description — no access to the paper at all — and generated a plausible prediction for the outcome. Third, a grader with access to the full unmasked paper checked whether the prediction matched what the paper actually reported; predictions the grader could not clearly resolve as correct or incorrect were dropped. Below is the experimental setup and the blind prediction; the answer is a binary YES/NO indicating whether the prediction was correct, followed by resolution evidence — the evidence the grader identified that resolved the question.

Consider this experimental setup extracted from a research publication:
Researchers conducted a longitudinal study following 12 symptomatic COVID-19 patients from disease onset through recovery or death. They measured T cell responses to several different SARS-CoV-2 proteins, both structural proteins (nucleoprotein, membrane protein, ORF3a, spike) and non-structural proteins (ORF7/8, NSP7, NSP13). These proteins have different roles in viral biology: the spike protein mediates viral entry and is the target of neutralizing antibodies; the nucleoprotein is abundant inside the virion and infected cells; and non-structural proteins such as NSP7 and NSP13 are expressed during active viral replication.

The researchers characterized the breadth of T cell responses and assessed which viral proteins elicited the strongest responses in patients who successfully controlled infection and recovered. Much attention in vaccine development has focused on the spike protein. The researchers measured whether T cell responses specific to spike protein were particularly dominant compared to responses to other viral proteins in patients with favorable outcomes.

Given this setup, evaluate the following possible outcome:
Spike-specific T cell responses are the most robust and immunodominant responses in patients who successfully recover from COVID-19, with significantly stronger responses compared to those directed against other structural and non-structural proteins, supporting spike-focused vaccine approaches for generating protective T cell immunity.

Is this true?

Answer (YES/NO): NO